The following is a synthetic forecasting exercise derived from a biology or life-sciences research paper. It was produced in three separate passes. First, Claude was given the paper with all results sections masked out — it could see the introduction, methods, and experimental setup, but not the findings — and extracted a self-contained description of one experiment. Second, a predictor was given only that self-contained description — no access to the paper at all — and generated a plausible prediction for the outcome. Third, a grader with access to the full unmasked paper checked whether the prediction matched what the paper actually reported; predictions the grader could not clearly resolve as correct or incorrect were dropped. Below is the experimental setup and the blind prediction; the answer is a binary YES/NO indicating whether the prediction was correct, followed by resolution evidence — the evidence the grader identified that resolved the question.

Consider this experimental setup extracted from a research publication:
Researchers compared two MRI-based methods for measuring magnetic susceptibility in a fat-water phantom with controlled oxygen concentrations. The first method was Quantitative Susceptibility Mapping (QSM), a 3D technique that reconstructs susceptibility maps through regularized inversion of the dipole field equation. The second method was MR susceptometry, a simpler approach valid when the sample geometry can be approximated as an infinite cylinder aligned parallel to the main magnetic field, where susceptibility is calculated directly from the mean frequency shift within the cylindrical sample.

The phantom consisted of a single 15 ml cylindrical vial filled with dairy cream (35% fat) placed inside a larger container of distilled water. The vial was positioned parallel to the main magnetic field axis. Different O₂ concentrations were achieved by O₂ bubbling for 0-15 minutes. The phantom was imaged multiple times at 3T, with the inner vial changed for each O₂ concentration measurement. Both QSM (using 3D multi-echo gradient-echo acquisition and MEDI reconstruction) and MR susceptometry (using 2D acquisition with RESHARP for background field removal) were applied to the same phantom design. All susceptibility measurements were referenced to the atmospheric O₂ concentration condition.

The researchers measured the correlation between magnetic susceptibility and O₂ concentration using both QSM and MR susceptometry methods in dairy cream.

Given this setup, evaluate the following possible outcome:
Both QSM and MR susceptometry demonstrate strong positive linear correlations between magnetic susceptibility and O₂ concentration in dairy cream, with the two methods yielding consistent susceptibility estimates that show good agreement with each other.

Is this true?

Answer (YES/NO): NO